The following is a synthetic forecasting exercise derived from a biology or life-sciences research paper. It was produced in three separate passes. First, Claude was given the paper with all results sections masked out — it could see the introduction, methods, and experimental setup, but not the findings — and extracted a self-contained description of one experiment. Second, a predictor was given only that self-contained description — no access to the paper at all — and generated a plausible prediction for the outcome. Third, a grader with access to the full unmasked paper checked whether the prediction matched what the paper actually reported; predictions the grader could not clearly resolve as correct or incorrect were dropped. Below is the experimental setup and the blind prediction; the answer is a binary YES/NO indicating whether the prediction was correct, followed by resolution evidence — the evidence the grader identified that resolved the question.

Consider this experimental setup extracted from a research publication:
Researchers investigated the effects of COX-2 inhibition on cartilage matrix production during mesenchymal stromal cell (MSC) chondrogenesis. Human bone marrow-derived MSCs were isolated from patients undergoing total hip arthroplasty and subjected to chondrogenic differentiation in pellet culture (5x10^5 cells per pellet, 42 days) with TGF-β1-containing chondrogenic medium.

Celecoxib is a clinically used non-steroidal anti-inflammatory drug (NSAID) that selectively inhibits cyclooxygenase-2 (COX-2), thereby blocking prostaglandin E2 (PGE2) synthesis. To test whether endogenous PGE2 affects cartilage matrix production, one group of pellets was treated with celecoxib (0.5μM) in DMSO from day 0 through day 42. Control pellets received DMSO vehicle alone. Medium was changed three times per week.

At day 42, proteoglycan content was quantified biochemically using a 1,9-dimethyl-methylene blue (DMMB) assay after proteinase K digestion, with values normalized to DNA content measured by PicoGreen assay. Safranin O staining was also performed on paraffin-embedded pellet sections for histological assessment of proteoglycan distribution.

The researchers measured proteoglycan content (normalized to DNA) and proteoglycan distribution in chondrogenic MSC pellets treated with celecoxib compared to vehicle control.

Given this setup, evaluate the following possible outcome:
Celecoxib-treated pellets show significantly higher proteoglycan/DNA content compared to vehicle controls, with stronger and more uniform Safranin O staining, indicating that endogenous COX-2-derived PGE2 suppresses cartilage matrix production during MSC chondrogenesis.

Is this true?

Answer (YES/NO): NO